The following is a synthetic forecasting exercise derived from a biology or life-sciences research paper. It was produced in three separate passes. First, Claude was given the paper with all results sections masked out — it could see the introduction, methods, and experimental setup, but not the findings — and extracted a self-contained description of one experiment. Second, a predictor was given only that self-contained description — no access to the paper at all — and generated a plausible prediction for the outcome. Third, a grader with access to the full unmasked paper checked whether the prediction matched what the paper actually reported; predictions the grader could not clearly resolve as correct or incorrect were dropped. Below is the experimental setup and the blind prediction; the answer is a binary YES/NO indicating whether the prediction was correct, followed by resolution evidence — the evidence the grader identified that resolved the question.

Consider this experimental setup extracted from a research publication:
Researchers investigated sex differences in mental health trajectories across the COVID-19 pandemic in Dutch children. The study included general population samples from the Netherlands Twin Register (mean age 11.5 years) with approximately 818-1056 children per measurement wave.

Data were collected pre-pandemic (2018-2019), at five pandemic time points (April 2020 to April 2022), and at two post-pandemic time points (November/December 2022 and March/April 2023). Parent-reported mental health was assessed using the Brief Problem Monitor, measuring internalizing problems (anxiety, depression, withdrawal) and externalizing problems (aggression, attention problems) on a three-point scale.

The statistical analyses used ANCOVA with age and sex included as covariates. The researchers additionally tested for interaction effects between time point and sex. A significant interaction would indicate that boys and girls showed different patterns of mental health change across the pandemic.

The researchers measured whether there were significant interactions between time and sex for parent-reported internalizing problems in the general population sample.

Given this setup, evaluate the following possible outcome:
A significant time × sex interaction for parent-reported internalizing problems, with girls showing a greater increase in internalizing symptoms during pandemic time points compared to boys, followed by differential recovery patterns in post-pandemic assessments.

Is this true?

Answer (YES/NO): NO